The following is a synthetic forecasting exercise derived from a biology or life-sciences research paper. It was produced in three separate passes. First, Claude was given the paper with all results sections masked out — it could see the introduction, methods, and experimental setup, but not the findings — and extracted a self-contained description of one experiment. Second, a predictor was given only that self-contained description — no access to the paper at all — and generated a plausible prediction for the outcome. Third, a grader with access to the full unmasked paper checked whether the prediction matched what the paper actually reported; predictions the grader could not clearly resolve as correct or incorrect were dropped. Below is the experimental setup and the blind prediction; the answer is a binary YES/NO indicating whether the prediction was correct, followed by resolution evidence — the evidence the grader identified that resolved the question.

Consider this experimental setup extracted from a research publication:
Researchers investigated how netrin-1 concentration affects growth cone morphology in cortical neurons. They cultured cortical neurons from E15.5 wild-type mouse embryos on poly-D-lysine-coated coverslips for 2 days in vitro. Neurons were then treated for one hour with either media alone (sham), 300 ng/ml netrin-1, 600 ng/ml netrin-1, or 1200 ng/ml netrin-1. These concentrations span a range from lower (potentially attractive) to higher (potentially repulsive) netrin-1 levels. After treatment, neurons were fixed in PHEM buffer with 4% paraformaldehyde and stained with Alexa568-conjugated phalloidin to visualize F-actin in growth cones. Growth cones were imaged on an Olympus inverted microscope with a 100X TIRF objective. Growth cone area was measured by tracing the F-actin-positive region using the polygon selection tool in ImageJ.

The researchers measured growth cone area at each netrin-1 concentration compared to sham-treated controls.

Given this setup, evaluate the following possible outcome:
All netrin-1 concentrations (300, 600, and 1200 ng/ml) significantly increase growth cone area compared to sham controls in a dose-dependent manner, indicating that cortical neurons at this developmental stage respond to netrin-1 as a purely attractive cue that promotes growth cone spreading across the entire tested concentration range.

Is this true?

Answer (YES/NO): NO